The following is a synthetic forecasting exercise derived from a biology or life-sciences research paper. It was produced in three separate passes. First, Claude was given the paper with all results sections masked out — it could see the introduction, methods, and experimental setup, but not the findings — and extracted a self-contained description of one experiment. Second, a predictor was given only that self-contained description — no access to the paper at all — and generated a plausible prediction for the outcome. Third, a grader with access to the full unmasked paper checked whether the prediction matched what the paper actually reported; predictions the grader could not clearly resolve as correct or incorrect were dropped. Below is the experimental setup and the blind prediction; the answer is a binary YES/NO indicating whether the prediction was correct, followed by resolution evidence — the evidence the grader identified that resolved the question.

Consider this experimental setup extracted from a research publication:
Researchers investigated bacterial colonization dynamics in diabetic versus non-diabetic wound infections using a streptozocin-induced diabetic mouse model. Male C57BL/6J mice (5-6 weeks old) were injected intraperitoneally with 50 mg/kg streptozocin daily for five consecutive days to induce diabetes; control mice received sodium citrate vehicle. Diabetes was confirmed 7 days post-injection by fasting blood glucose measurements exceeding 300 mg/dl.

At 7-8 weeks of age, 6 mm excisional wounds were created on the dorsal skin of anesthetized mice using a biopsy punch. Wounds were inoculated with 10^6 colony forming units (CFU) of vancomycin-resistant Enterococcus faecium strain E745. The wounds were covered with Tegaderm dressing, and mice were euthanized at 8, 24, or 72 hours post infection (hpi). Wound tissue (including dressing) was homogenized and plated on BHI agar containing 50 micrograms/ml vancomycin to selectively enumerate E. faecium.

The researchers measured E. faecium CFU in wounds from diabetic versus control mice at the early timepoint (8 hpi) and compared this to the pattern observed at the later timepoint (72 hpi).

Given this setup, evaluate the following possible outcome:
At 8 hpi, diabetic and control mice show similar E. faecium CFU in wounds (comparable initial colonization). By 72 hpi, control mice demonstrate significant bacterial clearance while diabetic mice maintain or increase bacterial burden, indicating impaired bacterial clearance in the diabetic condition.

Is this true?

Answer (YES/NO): NO